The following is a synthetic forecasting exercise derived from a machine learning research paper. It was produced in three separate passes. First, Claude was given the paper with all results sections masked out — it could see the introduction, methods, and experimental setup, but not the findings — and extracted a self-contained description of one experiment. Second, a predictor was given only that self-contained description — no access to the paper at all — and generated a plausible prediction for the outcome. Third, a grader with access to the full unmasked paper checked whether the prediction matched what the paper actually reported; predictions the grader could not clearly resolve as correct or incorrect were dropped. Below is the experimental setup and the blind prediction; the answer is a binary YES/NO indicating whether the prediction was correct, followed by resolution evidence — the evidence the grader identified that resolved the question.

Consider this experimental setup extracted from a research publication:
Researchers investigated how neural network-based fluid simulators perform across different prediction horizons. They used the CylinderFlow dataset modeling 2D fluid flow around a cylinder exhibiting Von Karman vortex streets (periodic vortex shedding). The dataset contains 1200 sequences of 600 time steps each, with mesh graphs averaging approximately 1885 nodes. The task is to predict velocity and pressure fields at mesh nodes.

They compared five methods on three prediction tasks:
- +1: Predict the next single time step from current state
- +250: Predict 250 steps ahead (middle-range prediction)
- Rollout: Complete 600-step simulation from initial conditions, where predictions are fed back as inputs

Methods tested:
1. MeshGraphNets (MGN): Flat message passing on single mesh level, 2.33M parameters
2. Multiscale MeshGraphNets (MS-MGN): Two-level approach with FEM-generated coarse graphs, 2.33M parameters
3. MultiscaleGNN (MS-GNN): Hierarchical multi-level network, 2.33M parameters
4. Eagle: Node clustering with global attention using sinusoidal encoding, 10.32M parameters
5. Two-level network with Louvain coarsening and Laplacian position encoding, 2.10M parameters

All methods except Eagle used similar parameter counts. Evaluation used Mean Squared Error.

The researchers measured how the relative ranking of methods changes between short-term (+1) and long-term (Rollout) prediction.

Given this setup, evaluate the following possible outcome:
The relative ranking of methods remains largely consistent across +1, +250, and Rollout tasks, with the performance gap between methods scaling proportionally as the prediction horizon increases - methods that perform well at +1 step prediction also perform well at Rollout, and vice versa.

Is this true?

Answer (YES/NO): NO